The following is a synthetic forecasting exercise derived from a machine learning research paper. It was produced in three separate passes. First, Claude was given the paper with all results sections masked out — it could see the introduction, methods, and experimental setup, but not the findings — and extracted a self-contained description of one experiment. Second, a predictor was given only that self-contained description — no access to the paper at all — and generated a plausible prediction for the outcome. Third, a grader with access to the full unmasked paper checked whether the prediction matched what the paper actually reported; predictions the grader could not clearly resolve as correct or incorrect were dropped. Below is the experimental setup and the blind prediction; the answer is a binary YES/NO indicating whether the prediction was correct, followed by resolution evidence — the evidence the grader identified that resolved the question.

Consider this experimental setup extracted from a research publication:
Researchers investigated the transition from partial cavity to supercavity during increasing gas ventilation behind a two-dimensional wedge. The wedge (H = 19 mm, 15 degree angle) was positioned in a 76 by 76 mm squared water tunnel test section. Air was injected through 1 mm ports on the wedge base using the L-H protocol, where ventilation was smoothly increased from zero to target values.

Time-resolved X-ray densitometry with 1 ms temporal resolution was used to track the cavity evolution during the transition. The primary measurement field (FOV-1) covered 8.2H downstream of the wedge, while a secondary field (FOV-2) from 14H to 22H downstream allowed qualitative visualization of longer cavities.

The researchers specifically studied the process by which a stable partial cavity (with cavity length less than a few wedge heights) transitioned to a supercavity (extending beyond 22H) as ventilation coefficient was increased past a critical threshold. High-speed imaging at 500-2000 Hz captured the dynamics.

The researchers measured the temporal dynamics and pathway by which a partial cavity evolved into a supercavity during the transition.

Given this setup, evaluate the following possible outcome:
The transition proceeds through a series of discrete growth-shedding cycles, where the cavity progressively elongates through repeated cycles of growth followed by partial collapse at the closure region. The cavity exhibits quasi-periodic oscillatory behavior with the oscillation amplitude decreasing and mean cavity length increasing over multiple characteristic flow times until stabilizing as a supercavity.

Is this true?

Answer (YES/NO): NO